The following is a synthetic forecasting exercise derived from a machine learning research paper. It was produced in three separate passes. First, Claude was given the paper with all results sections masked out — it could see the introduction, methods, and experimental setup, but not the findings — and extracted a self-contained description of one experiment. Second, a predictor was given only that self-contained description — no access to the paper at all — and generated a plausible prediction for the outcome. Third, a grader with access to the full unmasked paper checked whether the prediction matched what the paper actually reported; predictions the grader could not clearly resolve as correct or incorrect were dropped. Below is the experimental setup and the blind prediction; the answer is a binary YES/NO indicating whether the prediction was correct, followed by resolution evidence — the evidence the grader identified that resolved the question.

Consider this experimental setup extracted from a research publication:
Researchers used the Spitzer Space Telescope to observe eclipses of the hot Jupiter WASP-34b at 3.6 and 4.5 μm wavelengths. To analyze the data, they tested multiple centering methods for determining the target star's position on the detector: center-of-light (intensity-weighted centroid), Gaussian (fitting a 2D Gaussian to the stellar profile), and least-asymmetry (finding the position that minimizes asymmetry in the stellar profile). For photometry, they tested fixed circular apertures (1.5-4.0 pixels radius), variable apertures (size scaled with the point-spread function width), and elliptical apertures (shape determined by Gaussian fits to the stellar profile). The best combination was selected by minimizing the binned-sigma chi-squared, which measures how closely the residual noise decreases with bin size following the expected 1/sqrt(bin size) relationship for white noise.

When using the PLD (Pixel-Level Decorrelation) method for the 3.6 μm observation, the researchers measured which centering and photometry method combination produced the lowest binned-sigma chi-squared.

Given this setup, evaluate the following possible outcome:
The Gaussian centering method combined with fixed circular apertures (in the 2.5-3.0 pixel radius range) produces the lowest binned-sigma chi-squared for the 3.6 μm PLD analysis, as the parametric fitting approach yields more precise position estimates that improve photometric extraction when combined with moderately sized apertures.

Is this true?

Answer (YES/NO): NO